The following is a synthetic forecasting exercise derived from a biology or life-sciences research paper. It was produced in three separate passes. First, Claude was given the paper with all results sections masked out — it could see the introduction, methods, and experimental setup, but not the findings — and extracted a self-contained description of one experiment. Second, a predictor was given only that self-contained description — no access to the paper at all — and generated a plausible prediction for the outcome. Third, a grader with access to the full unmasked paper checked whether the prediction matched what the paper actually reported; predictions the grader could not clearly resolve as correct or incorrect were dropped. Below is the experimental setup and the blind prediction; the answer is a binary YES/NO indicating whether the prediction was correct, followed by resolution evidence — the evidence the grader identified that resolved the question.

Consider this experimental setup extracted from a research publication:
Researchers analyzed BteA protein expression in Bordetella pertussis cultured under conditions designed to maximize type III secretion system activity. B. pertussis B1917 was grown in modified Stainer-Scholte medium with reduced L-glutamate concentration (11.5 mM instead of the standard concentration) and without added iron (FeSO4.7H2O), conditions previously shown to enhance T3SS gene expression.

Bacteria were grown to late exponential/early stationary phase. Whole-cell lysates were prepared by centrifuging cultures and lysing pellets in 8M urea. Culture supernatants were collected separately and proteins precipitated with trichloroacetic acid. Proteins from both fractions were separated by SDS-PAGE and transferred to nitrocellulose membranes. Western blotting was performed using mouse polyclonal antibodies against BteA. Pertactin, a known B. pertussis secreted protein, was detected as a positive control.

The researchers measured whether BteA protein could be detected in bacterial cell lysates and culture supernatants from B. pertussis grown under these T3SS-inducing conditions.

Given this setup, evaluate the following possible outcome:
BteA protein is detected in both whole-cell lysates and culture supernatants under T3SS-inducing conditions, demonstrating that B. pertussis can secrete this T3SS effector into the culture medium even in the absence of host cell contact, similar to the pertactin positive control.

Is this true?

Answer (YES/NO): YES